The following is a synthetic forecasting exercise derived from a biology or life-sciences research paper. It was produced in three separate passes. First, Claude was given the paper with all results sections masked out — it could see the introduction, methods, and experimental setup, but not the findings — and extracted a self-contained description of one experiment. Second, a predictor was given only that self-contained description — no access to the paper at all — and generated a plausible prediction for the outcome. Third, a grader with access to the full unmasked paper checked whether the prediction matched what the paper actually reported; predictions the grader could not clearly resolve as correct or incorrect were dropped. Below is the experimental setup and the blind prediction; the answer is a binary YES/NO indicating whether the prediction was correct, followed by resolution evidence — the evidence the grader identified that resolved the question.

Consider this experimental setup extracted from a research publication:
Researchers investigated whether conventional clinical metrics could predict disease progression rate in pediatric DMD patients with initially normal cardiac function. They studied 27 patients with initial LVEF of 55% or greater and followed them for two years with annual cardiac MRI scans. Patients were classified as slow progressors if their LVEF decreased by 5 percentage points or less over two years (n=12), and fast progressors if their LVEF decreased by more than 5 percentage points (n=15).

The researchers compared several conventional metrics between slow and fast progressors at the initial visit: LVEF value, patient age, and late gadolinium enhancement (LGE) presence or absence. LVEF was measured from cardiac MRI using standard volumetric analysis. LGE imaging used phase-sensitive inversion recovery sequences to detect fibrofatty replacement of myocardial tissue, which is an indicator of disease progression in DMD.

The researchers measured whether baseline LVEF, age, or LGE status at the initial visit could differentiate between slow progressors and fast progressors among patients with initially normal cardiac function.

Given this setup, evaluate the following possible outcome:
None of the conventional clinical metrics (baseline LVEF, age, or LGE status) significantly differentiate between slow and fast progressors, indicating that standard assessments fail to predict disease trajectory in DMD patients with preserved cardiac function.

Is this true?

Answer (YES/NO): YES